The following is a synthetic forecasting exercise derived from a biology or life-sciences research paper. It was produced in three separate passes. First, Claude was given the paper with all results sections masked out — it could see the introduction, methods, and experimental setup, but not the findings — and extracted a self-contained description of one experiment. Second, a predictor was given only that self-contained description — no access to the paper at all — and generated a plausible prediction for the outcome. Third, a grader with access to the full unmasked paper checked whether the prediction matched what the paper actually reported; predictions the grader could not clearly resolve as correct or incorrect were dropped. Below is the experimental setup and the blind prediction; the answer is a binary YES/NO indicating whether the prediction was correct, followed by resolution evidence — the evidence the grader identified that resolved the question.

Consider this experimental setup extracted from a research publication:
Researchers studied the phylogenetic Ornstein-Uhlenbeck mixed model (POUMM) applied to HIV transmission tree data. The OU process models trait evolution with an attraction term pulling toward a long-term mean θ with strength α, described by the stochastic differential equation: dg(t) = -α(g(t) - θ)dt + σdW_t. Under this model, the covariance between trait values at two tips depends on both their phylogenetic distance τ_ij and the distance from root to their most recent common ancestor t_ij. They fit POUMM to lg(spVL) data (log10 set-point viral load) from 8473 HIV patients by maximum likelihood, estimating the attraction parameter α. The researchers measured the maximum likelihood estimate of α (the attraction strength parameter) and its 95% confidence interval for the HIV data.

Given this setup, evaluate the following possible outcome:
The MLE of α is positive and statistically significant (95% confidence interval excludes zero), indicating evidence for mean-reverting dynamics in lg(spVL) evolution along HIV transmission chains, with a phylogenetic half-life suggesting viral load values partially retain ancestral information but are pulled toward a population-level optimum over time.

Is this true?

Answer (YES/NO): YES